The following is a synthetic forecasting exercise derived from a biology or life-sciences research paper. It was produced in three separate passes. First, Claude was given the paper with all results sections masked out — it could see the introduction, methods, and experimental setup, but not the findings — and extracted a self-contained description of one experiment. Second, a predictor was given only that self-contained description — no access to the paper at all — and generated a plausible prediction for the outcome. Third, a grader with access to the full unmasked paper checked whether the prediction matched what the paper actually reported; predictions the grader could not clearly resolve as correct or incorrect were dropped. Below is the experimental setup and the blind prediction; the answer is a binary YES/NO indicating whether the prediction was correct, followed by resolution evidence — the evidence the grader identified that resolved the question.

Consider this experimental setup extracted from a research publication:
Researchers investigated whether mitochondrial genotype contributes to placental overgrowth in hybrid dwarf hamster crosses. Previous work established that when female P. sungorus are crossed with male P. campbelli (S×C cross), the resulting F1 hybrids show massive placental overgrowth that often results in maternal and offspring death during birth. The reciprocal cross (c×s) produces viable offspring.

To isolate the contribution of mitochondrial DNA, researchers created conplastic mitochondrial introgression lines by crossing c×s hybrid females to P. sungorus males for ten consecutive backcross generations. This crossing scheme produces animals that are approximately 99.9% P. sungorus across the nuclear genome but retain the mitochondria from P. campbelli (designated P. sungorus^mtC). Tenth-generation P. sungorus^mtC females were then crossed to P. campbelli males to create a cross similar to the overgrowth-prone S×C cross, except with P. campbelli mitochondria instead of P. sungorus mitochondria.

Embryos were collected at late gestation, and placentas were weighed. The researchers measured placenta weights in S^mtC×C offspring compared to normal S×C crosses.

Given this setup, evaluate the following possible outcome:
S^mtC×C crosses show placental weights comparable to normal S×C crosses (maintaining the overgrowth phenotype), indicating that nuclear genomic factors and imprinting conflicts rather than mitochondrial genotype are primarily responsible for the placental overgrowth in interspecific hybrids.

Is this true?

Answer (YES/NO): YES